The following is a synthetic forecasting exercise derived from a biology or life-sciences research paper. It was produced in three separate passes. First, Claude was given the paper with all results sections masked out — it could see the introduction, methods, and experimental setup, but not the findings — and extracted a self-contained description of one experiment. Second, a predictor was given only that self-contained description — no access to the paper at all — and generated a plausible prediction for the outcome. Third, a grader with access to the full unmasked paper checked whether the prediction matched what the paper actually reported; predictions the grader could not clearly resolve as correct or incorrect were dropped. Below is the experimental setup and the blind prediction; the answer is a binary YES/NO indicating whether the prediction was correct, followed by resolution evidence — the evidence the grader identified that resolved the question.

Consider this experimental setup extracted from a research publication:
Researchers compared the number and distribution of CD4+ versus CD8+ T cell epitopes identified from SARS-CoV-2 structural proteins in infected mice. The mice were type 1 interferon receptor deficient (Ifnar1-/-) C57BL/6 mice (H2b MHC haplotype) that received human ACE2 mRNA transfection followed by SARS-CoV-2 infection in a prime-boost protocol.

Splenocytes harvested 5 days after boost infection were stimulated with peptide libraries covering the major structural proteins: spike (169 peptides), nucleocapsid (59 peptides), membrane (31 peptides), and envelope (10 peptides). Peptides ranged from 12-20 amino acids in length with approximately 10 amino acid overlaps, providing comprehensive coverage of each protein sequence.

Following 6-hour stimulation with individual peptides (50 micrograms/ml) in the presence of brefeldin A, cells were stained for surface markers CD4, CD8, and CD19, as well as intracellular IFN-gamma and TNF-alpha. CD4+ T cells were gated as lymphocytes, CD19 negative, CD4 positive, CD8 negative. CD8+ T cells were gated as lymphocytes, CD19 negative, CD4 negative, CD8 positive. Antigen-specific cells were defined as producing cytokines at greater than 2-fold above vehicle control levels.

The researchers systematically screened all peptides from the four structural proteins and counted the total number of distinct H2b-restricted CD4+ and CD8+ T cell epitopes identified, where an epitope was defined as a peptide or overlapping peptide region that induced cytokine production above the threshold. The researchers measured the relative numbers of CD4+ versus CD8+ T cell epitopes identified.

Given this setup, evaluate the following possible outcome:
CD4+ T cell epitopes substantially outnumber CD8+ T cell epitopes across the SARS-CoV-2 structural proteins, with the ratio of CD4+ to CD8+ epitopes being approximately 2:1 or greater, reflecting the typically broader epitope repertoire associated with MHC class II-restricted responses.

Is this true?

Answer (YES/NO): NO